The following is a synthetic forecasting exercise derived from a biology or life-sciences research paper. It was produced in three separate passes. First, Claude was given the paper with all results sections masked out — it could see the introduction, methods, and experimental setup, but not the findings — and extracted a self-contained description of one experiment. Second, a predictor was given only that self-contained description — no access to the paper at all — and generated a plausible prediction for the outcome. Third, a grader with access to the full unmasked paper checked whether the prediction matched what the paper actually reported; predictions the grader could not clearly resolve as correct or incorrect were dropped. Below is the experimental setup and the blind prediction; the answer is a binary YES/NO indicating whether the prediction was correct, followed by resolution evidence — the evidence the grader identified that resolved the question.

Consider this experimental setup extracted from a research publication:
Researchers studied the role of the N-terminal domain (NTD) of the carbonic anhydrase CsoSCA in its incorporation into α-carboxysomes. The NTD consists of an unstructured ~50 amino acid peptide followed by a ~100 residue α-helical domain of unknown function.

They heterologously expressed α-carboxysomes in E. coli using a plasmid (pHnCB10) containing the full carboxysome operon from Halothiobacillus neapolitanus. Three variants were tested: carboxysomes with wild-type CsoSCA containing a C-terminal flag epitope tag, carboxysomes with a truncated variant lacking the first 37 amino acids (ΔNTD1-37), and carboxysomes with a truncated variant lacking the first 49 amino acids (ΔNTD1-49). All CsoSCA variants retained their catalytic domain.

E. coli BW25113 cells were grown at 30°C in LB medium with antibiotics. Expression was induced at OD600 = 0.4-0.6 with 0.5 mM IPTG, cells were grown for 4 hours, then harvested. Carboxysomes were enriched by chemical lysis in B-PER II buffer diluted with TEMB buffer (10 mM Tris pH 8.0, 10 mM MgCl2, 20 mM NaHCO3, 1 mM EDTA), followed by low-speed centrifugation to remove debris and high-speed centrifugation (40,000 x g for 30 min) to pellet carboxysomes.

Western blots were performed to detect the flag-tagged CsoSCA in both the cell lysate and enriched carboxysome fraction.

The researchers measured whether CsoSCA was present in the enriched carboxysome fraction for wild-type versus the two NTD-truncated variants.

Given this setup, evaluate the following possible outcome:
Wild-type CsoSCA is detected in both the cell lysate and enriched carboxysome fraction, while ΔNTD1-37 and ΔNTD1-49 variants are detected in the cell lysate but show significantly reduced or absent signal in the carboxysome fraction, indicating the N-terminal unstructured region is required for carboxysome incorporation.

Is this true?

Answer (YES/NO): YES